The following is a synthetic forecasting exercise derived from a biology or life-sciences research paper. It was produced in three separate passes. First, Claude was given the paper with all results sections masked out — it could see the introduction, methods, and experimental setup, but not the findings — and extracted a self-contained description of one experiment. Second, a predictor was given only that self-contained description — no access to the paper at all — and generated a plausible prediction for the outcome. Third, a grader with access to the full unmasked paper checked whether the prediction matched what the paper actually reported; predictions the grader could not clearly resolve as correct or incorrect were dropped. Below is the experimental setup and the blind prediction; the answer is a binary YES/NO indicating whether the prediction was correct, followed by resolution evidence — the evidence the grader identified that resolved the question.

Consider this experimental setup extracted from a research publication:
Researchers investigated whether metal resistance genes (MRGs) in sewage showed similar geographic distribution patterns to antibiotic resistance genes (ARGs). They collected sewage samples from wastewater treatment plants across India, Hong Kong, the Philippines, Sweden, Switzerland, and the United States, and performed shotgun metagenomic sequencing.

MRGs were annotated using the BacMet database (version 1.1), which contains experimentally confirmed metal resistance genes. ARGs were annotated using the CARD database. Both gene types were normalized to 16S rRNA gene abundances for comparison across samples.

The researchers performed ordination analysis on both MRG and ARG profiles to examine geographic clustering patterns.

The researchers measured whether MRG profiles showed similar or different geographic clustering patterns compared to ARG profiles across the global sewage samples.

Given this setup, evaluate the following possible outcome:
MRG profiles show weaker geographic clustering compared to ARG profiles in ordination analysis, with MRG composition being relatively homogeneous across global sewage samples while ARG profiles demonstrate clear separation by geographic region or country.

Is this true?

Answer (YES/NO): NO